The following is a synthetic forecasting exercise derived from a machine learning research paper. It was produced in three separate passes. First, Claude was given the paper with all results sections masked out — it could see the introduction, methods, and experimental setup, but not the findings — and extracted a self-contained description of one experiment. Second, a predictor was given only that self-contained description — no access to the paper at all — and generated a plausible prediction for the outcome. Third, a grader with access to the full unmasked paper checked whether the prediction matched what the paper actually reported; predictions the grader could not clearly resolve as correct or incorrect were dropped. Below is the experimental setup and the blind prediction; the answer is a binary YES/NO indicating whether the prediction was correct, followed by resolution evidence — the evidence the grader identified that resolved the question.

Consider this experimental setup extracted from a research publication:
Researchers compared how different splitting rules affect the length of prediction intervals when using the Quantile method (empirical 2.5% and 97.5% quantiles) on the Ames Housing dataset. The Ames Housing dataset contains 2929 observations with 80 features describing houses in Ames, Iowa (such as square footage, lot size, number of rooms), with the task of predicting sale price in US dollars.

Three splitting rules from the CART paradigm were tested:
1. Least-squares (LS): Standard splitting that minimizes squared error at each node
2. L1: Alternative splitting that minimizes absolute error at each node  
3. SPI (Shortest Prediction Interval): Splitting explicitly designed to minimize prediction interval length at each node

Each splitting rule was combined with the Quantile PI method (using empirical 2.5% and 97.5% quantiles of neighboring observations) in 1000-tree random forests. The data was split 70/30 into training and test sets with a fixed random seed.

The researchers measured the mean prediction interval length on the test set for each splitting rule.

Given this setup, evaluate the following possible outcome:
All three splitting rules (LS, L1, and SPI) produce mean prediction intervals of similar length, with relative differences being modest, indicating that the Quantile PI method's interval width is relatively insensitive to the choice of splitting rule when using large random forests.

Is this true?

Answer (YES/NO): YES